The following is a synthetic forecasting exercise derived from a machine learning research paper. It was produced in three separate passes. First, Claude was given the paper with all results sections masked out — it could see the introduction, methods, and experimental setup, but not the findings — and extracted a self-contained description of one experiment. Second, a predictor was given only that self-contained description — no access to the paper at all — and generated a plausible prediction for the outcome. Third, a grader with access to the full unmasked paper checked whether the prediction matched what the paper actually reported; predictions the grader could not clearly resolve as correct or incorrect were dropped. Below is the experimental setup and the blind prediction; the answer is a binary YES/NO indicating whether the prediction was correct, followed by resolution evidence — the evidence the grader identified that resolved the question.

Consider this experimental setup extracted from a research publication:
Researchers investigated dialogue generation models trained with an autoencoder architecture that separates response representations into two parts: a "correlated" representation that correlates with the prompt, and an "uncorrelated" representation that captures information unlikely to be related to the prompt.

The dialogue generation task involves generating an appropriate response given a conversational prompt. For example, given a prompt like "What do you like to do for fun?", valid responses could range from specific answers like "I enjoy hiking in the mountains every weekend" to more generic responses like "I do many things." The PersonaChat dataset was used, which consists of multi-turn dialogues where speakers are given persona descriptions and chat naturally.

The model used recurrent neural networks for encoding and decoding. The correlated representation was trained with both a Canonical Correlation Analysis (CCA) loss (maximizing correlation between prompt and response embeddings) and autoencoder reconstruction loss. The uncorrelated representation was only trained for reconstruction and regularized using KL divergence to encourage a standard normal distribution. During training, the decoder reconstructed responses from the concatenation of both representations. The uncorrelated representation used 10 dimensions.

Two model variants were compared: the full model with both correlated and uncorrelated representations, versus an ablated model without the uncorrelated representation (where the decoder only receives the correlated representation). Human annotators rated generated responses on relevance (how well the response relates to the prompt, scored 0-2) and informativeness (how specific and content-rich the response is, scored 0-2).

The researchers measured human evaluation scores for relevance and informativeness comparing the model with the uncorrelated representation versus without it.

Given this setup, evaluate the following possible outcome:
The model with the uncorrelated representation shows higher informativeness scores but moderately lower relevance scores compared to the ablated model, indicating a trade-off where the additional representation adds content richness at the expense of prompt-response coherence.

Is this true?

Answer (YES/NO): NO